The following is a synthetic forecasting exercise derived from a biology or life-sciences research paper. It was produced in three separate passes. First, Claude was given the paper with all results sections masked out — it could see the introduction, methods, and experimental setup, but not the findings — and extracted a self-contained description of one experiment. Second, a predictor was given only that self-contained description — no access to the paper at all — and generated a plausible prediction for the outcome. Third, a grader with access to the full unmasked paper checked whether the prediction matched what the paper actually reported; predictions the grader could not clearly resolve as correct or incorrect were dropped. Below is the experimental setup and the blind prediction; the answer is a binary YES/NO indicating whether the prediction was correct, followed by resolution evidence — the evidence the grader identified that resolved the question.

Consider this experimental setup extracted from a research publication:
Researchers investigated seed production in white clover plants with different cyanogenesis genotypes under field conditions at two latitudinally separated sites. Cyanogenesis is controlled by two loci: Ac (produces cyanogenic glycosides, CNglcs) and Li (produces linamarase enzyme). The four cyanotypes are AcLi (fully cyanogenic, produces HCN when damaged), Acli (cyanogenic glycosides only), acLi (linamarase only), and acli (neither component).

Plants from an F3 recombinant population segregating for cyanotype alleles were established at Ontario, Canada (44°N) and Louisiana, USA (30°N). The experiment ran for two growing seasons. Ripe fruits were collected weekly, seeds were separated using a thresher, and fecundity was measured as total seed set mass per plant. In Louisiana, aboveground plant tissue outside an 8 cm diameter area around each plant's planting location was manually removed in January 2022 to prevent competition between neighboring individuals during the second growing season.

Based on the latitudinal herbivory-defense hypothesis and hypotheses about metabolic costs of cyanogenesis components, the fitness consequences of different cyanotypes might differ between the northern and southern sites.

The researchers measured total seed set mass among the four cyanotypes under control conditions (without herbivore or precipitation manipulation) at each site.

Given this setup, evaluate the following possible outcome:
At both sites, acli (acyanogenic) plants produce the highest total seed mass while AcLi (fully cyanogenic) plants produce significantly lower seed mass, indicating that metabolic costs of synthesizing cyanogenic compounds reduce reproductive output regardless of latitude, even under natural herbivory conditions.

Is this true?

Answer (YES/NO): NO